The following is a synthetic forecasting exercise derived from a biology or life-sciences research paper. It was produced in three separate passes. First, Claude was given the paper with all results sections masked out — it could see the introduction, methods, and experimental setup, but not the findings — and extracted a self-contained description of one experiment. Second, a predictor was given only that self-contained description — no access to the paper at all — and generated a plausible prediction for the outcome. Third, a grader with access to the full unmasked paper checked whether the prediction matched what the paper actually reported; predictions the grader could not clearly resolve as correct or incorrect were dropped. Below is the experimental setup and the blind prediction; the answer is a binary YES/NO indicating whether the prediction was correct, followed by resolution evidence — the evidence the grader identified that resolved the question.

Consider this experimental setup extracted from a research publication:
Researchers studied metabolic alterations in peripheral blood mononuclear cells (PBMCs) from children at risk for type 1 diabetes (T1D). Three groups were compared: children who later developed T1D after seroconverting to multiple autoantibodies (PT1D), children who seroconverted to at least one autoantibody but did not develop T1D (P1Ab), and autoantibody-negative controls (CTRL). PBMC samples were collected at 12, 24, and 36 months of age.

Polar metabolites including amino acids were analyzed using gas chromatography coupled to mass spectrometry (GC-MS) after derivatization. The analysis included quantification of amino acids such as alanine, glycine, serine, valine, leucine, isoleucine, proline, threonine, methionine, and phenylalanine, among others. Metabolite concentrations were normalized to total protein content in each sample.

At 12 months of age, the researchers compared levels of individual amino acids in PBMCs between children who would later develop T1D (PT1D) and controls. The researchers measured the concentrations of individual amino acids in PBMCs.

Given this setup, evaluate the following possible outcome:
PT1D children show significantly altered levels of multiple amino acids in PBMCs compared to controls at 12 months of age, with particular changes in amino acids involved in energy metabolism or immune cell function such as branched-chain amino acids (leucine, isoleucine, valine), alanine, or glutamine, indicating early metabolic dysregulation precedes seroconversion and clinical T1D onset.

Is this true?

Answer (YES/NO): YES